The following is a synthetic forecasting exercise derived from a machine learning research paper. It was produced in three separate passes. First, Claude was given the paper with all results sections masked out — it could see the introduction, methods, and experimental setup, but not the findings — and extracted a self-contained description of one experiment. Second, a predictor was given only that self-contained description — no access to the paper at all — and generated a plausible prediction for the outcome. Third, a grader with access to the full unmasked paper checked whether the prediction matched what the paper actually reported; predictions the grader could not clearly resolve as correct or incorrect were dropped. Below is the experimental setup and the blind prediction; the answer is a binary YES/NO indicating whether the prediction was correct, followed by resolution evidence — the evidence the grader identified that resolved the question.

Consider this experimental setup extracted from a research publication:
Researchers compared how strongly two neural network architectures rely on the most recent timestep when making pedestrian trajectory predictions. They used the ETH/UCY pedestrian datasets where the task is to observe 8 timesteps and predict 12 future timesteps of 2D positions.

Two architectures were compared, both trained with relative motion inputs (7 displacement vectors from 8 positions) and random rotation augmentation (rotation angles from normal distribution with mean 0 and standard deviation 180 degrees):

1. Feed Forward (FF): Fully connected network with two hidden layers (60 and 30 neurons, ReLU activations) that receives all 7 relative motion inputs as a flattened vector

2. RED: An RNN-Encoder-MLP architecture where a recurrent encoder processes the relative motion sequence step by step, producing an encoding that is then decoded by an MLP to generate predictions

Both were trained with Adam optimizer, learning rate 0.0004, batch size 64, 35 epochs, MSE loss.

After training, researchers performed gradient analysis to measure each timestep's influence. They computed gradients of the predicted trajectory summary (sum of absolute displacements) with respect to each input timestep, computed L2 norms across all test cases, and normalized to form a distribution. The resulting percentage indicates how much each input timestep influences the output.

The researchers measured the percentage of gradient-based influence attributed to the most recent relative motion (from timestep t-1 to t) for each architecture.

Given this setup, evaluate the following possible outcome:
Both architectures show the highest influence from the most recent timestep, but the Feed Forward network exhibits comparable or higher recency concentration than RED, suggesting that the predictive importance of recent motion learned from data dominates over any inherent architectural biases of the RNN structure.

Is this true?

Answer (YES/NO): NO